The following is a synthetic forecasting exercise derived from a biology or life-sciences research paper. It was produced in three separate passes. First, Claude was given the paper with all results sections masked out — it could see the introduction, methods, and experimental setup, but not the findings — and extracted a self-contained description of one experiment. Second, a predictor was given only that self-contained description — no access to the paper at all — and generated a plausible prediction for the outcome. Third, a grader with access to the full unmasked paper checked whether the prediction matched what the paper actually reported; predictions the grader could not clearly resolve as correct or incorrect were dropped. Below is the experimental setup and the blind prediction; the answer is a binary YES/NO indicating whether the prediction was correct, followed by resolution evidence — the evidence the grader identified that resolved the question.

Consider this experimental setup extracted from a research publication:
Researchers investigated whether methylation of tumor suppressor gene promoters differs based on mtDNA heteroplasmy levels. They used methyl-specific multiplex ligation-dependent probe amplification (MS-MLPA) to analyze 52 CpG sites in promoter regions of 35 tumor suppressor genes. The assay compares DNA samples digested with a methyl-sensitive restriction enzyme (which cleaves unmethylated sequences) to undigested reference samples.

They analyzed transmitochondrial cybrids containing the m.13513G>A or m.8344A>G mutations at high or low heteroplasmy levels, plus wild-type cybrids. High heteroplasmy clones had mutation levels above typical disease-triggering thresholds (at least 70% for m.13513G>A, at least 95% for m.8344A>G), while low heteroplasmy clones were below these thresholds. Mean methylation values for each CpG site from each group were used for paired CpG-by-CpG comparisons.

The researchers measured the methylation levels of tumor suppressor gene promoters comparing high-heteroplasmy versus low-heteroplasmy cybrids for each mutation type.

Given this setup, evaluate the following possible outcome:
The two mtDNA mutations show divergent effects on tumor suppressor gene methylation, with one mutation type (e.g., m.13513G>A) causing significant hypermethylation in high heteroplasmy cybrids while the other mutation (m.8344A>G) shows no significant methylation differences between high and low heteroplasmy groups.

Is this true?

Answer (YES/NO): YES